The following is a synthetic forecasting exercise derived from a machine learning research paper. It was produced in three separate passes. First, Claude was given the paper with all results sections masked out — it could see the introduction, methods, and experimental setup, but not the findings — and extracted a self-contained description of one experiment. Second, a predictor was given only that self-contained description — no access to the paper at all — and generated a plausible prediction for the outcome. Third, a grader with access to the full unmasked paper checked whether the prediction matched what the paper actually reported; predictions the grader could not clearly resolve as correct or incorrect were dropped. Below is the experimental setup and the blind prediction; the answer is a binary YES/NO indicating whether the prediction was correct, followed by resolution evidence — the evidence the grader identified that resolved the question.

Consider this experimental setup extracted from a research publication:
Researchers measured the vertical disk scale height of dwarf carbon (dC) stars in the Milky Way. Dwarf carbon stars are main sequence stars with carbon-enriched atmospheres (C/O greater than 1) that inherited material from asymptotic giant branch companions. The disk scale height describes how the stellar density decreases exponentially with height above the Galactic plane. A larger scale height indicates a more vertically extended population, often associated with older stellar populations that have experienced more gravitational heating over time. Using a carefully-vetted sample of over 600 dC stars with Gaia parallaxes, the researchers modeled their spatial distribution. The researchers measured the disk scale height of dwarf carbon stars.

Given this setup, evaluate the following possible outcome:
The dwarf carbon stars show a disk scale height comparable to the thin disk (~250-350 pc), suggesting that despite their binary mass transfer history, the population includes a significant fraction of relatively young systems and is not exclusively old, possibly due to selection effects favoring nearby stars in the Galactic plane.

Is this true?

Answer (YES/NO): NO